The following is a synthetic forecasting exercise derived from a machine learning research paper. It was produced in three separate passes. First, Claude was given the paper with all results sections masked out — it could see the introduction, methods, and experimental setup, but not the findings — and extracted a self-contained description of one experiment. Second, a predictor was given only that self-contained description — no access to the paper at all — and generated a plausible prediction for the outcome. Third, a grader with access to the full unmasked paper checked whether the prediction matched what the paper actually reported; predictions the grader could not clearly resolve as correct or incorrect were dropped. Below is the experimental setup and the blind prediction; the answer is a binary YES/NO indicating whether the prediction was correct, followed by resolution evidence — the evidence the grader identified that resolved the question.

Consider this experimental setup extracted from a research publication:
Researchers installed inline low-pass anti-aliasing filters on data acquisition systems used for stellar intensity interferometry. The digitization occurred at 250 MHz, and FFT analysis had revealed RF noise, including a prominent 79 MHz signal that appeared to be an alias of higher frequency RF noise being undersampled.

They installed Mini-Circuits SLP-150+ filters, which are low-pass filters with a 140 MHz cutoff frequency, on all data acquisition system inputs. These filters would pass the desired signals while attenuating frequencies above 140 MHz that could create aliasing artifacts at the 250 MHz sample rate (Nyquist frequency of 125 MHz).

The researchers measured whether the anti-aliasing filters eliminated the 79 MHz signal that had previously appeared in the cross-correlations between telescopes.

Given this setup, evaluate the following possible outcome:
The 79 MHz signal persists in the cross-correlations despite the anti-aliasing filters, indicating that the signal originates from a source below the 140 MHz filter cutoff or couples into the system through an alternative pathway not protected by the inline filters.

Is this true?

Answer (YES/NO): YES